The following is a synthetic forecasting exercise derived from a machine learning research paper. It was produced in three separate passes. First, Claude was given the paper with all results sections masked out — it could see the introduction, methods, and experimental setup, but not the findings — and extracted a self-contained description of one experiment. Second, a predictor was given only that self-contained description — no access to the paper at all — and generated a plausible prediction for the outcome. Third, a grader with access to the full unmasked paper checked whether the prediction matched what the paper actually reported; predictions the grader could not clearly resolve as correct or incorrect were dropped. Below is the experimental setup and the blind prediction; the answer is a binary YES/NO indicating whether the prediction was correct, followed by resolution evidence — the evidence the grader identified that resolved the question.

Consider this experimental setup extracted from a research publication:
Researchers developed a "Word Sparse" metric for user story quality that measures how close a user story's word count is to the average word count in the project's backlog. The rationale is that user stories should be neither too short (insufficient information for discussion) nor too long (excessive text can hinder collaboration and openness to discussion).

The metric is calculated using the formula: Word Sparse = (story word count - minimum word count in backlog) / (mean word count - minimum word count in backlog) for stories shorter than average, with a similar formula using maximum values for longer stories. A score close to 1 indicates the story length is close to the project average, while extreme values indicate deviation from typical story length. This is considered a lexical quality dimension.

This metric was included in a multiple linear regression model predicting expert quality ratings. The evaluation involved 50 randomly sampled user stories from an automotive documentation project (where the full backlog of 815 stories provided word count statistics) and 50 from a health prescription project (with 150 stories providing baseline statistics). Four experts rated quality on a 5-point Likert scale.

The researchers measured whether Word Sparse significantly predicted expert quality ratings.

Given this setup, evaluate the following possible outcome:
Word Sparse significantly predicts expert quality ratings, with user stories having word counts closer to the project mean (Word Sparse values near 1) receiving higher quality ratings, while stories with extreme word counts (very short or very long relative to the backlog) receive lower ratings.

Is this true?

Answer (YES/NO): YES